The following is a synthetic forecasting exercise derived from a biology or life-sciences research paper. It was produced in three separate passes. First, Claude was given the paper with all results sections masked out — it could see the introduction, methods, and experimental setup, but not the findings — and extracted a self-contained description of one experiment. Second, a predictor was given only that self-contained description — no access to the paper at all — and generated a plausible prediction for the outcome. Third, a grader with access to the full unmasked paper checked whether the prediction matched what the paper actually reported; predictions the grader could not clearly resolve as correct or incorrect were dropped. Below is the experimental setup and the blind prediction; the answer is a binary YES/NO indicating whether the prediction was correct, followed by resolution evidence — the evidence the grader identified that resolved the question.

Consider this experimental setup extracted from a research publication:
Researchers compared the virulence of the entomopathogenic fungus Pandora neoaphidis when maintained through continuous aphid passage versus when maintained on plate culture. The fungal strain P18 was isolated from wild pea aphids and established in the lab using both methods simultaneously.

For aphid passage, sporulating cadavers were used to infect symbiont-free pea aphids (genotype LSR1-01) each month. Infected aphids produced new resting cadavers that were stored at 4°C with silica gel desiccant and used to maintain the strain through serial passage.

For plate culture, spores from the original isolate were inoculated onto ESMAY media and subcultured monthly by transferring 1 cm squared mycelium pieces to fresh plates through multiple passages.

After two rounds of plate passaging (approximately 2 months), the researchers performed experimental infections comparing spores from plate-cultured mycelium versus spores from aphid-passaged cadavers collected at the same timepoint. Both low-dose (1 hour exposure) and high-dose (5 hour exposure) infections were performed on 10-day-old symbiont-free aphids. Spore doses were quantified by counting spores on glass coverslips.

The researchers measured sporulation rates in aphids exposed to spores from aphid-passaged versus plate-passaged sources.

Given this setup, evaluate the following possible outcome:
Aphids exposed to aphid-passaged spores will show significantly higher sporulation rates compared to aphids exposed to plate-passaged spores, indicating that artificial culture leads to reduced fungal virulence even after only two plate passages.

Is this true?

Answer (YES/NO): YES